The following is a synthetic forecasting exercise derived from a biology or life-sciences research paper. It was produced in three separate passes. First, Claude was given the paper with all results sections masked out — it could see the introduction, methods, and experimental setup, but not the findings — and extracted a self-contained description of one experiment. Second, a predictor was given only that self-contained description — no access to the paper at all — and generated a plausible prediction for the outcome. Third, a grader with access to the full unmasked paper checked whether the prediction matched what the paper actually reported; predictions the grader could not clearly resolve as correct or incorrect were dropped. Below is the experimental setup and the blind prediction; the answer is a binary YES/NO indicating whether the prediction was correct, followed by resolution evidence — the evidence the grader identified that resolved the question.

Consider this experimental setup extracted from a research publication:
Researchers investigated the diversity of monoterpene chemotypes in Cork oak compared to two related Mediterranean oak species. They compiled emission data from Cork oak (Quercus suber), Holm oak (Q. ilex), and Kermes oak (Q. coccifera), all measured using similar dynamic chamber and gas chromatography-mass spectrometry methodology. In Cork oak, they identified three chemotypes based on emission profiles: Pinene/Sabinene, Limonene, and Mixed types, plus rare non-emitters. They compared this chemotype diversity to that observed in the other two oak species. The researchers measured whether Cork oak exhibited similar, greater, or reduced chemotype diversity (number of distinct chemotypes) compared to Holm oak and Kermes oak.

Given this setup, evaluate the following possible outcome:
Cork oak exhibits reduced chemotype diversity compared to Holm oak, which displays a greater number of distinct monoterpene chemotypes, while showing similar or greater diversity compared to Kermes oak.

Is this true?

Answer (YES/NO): NO